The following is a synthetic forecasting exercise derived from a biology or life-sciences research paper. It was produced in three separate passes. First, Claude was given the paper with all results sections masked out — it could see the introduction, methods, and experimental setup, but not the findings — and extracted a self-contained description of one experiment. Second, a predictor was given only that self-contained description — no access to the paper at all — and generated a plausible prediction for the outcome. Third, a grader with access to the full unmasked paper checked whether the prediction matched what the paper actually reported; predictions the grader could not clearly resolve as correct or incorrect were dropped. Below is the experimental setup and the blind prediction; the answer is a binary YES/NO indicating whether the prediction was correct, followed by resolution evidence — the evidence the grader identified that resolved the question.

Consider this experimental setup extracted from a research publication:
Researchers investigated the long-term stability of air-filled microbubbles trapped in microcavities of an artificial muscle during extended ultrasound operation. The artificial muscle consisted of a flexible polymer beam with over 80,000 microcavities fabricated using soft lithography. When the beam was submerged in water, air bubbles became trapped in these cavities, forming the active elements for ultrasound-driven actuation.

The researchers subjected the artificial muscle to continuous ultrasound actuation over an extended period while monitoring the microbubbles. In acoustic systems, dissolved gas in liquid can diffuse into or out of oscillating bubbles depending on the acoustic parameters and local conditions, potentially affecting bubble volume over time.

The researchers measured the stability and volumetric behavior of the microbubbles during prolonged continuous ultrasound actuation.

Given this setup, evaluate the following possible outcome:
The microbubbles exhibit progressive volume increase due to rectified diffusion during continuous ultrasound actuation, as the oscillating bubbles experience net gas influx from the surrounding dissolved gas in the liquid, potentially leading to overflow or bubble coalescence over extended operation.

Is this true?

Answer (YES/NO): NO